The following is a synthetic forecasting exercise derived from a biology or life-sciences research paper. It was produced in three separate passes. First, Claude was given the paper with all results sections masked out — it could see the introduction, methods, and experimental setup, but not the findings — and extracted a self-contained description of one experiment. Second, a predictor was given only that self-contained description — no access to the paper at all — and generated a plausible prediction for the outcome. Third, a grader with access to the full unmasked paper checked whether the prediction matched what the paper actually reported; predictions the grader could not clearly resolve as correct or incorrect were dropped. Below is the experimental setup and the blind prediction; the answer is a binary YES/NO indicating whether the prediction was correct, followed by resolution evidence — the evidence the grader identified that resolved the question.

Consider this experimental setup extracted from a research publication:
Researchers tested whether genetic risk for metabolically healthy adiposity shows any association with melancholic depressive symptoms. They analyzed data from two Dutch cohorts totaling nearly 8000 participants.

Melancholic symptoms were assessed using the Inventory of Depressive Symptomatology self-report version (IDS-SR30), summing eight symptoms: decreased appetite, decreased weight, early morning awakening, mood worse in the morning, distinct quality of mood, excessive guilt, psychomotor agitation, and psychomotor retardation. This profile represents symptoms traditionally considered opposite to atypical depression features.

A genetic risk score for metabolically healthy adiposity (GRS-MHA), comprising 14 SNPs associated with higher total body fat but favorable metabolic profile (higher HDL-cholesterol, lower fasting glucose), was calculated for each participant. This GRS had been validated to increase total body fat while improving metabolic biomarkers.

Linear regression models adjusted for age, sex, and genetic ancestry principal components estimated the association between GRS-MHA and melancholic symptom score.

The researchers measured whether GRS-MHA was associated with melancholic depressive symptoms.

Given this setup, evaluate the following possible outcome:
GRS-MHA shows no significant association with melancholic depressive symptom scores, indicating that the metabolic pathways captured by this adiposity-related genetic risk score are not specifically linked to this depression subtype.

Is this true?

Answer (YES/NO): YES